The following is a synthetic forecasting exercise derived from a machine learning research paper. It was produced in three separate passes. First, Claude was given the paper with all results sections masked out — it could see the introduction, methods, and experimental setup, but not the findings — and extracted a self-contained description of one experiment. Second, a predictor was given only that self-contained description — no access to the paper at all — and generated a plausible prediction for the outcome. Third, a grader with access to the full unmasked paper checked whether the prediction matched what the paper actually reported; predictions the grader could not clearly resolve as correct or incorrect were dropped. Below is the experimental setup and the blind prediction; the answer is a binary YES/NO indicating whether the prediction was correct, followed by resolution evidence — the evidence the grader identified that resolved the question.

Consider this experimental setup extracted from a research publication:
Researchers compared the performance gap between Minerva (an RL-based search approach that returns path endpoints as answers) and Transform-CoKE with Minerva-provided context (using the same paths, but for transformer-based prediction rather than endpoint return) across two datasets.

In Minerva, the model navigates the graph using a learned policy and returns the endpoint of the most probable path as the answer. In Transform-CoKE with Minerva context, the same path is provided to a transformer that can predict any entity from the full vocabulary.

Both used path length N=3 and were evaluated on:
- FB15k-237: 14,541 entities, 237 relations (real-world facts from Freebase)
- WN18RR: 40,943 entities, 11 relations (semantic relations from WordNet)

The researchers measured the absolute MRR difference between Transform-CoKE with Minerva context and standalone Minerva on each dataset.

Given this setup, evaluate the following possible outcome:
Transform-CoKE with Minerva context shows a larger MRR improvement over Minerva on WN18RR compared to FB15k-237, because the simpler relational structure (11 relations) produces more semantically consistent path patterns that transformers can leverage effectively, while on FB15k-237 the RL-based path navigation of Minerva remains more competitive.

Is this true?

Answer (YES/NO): NO